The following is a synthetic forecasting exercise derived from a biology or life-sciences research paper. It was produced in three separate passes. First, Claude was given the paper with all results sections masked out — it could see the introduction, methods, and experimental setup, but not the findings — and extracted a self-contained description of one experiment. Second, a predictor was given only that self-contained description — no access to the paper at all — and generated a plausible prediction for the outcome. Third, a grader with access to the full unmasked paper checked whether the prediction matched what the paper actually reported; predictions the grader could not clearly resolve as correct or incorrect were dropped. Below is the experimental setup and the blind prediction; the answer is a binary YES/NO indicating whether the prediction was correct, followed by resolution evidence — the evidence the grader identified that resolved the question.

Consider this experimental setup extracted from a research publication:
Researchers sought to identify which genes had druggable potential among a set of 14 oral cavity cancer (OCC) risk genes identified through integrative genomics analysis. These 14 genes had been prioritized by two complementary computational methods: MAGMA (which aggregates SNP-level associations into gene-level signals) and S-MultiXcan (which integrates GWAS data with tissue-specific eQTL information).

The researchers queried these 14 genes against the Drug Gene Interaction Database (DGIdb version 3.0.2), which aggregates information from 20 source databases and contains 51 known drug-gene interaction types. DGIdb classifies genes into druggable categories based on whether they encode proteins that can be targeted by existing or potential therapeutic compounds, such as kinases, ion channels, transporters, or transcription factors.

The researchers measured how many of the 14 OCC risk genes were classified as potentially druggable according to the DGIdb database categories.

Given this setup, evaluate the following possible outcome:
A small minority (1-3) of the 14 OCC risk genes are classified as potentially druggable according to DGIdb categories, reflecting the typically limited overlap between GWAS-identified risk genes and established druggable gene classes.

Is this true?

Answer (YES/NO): NO